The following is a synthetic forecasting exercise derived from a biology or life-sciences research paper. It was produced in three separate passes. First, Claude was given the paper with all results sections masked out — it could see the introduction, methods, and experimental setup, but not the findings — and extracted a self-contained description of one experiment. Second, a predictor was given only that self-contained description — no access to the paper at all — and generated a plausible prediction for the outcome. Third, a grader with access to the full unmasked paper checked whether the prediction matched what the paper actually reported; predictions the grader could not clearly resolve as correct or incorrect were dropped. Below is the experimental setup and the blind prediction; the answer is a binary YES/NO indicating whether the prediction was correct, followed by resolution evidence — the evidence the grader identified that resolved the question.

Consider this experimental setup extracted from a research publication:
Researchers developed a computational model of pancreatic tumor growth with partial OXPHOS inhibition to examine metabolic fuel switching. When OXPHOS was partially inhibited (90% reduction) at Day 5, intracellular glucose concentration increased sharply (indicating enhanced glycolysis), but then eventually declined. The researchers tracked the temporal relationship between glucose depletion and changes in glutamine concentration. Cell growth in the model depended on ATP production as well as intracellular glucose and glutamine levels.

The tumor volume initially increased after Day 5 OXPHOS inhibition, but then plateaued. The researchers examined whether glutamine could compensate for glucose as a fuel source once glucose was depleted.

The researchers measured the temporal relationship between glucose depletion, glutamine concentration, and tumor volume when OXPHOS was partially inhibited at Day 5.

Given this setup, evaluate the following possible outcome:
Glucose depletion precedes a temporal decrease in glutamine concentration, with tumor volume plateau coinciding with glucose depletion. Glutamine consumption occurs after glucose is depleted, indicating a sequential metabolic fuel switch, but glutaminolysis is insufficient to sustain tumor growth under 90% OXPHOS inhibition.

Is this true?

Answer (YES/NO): NO